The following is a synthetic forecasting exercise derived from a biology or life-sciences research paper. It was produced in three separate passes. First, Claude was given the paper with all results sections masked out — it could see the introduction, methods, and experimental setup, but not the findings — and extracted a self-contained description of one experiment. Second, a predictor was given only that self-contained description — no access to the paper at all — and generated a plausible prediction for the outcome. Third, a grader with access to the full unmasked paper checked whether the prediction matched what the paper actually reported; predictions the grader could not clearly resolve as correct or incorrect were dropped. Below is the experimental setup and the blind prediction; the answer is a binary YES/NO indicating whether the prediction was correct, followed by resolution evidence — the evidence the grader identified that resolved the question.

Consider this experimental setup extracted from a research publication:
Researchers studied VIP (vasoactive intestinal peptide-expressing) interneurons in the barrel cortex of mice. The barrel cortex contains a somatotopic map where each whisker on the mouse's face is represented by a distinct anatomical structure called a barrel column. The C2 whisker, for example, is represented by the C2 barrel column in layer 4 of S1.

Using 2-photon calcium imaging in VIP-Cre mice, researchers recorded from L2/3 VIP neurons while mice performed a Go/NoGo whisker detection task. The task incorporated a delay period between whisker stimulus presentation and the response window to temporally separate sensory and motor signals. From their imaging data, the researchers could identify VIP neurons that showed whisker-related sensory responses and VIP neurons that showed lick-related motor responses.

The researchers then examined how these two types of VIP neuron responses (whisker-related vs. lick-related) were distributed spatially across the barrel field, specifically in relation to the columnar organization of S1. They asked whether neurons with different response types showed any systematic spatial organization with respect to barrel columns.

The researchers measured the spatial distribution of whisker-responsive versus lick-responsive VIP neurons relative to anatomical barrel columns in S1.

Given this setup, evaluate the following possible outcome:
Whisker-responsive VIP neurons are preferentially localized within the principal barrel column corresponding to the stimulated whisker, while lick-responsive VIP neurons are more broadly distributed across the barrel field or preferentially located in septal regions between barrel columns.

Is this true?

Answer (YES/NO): NO